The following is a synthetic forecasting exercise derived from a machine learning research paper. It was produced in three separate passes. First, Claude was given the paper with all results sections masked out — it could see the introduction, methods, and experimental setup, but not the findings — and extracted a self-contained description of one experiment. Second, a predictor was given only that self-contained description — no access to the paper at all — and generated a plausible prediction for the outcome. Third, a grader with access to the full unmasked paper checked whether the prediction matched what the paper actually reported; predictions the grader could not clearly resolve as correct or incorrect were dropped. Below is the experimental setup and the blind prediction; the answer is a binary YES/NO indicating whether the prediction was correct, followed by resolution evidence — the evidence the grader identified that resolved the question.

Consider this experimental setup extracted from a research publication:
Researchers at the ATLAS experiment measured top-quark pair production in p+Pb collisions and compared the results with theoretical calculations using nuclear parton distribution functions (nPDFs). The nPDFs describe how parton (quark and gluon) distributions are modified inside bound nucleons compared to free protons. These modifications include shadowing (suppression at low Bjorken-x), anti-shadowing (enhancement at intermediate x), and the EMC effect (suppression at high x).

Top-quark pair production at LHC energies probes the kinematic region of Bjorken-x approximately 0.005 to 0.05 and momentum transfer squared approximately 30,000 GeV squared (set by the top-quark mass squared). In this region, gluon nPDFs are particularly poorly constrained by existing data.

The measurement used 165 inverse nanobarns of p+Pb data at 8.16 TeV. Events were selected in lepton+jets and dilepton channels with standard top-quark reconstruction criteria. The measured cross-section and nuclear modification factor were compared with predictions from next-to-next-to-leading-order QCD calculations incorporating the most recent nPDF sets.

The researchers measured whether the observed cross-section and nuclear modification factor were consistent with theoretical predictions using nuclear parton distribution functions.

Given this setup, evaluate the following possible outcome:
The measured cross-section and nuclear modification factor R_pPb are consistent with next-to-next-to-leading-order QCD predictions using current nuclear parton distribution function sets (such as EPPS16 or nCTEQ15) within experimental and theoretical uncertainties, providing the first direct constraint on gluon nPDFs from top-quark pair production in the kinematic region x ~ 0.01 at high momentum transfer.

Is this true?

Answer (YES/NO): YES